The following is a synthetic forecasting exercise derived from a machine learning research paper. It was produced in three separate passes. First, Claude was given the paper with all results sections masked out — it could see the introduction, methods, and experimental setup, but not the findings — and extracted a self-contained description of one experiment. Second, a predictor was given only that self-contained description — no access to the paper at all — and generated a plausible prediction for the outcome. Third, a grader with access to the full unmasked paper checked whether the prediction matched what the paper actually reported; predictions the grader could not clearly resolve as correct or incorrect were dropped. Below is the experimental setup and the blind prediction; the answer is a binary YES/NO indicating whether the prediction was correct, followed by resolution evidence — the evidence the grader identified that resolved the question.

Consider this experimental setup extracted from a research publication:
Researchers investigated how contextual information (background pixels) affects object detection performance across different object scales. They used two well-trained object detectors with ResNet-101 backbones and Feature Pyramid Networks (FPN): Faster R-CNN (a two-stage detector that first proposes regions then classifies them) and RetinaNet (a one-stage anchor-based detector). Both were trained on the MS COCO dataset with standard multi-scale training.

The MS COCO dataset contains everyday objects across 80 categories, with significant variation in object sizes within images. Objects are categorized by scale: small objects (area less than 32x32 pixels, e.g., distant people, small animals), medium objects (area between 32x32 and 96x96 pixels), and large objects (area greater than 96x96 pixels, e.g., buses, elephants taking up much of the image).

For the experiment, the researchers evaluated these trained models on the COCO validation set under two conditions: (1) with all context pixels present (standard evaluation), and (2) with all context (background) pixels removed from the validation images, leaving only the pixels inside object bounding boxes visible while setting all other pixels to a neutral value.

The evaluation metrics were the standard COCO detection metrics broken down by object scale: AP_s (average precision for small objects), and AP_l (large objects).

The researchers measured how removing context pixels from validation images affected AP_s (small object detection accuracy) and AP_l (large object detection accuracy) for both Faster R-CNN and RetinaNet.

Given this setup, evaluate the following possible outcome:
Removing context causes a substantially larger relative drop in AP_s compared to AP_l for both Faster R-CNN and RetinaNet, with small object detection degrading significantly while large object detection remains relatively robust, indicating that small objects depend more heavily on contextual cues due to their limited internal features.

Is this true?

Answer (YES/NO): NO